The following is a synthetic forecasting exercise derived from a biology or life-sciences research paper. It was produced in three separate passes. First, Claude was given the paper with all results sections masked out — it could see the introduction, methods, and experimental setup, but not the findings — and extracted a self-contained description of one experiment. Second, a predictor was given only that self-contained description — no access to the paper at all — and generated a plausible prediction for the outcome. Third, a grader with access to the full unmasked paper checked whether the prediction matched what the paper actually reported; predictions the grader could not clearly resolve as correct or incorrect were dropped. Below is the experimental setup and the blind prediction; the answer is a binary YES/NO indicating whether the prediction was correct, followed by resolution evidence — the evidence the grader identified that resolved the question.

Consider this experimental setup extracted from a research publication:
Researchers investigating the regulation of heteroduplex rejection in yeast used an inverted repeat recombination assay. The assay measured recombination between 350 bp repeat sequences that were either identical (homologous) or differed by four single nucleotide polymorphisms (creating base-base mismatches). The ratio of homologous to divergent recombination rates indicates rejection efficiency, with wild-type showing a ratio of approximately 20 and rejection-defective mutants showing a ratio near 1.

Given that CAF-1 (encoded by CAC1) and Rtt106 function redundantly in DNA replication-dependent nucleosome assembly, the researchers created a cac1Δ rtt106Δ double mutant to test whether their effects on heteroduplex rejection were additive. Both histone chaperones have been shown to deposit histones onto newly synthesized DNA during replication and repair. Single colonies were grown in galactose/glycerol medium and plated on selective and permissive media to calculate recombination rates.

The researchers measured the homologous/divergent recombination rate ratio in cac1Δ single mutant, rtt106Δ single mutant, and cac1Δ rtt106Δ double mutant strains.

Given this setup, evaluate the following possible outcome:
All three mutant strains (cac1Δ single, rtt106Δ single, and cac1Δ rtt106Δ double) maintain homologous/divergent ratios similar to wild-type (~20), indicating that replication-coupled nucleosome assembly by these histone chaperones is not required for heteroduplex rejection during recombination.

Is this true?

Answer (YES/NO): NO